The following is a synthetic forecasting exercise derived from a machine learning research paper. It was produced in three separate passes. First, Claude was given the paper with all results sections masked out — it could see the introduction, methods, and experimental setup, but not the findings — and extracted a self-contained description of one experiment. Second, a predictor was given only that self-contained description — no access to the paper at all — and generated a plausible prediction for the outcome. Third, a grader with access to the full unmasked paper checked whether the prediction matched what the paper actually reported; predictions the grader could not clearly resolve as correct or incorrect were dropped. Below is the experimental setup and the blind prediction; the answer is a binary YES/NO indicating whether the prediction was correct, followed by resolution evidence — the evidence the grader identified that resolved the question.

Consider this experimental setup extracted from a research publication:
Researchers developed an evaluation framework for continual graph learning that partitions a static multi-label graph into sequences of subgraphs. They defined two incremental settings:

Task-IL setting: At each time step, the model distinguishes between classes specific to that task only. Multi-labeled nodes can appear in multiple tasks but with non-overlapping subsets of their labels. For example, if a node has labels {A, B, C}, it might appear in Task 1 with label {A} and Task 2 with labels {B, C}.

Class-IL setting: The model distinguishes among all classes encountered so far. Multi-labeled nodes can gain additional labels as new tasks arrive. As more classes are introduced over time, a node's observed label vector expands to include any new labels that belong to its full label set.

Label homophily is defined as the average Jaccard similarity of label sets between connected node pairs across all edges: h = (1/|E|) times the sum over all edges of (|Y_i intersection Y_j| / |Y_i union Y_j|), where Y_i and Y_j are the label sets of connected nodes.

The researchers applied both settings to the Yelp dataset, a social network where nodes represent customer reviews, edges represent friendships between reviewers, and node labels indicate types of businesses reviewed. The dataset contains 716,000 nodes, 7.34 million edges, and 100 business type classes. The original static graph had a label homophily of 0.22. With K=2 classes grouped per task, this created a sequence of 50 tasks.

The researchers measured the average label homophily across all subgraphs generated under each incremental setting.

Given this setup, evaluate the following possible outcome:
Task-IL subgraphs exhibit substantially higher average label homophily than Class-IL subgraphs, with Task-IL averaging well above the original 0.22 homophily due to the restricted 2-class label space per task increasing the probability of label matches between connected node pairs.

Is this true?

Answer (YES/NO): YES